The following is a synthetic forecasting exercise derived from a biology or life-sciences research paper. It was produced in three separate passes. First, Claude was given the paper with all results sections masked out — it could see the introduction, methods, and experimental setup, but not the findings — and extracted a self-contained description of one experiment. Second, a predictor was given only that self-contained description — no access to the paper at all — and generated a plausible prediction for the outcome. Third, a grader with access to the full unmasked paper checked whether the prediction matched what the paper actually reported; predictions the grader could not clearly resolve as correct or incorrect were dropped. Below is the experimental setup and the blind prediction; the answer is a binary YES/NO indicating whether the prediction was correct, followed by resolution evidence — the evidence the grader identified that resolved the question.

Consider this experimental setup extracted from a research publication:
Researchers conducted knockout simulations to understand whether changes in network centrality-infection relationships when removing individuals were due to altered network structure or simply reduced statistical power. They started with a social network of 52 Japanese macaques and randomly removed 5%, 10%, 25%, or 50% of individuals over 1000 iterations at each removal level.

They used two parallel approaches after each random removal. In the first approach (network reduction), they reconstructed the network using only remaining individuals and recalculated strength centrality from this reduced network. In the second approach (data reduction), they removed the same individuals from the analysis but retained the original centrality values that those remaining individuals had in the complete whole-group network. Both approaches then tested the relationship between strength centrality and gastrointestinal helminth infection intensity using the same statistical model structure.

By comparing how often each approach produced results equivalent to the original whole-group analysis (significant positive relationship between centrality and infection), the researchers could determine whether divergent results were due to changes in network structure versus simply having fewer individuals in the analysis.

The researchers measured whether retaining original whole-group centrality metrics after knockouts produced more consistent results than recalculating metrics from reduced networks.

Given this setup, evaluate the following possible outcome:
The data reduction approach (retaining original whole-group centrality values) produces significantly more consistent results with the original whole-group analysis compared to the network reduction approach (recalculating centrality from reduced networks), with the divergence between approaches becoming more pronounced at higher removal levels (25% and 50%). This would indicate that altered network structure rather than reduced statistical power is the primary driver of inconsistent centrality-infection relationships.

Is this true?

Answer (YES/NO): NO